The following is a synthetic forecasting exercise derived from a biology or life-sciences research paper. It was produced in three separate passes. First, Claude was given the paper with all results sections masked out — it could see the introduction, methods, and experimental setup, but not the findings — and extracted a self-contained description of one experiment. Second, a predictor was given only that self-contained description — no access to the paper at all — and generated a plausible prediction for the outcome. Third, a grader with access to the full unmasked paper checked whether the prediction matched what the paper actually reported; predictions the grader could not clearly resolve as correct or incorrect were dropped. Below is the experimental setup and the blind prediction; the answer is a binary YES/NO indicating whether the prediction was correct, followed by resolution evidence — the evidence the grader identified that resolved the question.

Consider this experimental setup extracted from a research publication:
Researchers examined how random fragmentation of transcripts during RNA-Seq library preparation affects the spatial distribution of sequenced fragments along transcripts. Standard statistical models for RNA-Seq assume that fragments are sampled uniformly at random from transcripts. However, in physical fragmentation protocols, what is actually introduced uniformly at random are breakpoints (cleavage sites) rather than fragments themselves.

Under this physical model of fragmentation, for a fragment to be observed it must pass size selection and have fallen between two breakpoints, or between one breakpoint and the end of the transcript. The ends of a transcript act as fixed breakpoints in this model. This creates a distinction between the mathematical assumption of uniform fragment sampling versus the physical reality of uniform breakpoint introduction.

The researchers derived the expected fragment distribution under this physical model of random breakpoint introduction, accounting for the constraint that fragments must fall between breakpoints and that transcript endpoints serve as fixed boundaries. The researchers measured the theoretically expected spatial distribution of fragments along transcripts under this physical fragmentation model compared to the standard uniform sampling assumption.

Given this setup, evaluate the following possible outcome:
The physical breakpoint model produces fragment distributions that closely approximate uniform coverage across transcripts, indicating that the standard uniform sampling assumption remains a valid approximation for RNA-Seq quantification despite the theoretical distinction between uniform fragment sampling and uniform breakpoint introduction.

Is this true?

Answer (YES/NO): NO